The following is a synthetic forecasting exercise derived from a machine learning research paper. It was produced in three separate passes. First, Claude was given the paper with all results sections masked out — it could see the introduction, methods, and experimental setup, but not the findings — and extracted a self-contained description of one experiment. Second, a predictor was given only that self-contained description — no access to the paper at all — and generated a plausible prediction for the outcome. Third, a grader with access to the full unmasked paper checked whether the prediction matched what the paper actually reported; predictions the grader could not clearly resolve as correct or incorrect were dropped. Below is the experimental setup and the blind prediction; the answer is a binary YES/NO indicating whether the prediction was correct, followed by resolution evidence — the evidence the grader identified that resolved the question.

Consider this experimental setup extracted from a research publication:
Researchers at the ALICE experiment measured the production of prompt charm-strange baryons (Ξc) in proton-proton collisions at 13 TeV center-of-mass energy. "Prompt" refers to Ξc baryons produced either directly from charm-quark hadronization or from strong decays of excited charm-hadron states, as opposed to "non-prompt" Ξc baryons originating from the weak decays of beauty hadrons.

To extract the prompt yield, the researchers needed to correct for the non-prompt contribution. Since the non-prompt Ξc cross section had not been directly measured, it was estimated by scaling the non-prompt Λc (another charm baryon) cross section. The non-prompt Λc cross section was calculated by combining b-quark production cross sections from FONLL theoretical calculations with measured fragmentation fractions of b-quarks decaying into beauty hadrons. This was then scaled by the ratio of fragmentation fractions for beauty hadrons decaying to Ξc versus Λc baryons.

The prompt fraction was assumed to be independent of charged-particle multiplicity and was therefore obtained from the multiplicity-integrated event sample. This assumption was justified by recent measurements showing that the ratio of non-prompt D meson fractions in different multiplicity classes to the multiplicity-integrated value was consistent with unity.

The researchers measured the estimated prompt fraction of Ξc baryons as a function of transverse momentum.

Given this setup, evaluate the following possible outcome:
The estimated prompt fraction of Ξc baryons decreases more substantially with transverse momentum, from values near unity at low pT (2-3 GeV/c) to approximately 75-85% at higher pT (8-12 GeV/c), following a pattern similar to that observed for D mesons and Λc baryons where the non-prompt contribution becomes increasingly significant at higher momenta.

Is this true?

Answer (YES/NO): NO